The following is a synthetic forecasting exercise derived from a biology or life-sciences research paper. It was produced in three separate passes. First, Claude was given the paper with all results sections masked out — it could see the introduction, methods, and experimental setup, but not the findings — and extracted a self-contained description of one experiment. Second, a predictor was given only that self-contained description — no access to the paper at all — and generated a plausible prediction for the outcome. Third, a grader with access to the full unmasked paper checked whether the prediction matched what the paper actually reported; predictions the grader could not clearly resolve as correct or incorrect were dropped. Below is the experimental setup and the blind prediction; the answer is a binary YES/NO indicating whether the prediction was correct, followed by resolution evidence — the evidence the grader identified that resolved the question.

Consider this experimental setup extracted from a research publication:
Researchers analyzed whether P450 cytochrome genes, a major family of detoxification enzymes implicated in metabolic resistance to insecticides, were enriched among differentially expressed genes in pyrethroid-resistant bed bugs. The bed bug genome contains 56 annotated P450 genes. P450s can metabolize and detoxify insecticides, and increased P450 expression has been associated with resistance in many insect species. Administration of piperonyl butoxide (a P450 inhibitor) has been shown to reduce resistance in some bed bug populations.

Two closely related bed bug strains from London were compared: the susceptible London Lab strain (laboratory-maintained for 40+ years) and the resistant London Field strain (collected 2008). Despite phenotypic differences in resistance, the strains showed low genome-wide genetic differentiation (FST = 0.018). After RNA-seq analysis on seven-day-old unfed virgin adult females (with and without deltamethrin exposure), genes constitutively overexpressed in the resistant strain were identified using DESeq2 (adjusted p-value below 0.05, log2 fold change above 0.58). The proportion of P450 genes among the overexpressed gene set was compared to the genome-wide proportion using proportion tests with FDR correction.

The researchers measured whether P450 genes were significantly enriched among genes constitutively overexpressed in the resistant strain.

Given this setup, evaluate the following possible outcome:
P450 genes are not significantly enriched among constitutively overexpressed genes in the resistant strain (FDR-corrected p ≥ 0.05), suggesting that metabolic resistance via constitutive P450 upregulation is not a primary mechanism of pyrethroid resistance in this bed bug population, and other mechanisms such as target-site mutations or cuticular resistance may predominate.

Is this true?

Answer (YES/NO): YES